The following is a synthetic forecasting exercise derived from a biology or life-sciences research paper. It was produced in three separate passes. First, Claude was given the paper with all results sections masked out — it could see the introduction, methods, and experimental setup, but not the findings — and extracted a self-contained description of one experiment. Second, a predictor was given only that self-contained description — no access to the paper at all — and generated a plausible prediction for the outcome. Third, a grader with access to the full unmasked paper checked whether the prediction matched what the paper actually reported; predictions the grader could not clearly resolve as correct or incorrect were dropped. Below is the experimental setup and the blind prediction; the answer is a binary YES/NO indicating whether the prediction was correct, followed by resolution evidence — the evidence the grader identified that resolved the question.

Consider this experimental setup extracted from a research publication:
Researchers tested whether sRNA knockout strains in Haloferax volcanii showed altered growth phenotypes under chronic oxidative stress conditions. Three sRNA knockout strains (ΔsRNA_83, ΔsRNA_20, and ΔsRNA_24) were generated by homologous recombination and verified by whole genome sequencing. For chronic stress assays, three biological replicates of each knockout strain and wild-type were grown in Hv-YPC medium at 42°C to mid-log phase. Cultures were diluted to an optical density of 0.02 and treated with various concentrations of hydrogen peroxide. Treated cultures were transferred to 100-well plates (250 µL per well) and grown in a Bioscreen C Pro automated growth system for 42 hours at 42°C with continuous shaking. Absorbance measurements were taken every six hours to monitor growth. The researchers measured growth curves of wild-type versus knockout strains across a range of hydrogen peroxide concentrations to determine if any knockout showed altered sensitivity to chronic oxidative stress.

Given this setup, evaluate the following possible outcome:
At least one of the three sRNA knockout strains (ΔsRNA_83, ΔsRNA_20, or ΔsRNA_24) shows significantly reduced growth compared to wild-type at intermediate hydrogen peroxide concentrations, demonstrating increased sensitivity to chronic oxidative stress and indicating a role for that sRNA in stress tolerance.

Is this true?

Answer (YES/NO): NO